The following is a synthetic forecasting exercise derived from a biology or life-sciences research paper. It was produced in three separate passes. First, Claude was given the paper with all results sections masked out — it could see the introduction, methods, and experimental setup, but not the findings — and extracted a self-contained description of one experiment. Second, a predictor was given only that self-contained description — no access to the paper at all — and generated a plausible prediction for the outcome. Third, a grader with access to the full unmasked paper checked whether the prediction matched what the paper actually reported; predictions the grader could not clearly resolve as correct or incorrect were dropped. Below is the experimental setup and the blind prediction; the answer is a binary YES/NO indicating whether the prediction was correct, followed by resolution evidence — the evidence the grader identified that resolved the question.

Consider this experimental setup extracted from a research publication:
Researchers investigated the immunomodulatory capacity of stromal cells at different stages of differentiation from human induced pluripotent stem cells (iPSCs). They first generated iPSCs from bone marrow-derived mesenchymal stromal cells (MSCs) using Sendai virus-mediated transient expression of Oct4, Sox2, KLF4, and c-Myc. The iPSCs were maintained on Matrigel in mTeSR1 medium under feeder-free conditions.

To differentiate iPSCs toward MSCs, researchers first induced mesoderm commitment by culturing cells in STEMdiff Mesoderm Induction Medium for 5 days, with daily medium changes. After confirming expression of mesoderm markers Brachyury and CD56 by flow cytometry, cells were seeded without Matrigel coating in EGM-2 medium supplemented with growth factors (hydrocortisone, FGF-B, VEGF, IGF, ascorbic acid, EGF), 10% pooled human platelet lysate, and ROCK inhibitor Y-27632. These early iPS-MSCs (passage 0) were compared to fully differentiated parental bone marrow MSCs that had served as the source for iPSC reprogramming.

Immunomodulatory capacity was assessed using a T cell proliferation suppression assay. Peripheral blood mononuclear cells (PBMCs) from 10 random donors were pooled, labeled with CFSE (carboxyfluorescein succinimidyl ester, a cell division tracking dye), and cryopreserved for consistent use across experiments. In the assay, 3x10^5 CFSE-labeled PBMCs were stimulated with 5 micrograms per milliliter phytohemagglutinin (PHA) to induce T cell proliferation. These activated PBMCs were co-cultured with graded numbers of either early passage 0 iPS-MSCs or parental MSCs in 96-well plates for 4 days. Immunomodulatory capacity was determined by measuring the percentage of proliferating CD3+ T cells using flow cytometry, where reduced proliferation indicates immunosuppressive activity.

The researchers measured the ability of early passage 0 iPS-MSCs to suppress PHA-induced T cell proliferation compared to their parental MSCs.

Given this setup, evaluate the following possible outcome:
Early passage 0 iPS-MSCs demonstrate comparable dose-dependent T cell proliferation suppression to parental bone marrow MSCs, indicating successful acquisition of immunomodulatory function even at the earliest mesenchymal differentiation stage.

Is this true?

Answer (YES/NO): NO